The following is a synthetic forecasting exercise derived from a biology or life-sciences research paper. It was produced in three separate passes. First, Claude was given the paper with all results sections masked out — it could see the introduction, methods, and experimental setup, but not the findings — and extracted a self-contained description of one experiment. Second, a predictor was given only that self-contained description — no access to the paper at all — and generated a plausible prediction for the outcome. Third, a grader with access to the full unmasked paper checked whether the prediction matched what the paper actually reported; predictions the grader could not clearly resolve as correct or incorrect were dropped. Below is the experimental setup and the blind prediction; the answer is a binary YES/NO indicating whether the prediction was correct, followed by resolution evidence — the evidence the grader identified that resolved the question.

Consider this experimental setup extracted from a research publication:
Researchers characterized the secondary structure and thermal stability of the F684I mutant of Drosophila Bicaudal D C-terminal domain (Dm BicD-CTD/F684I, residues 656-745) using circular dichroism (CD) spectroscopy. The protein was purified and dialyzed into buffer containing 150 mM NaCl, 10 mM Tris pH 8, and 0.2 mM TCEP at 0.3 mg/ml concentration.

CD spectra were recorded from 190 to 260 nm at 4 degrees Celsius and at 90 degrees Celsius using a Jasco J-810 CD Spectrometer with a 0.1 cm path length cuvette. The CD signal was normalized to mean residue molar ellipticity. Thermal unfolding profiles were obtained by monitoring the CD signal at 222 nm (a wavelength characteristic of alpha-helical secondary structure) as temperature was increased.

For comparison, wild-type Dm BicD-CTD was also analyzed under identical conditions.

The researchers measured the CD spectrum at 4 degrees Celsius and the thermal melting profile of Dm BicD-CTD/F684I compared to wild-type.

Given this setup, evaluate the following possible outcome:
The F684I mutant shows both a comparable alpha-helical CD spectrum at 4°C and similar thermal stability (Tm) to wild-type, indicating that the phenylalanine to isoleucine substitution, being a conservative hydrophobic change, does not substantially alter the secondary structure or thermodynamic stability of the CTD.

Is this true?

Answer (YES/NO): YES